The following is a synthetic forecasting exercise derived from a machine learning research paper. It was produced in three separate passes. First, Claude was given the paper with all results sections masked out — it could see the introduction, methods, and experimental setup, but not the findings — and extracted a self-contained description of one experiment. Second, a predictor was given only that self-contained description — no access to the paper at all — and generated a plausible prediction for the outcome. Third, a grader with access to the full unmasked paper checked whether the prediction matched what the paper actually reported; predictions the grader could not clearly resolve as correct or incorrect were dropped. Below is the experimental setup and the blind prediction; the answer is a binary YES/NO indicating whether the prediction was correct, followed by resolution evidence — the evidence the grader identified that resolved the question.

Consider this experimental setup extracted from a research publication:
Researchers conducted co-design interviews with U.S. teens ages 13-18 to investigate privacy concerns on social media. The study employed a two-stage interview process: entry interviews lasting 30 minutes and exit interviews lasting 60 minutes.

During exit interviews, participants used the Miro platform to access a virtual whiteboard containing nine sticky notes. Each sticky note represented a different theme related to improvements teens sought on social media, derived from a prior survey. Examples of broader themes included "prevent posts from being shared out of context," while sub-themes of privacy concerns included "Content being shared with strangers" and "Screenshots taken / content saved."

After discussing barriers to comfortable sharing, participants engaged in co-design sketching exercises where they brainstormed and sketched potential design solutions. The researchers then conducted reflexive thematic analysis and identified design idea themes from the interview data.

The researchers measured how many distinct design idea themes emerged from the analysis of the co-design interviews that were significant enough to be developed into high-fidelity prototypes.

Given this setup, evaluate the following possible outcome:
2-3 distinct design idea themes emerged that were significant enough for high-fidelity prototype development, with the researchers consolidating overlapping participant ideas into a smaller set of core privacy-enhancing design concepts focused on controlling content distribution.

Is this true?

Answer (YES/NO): NO